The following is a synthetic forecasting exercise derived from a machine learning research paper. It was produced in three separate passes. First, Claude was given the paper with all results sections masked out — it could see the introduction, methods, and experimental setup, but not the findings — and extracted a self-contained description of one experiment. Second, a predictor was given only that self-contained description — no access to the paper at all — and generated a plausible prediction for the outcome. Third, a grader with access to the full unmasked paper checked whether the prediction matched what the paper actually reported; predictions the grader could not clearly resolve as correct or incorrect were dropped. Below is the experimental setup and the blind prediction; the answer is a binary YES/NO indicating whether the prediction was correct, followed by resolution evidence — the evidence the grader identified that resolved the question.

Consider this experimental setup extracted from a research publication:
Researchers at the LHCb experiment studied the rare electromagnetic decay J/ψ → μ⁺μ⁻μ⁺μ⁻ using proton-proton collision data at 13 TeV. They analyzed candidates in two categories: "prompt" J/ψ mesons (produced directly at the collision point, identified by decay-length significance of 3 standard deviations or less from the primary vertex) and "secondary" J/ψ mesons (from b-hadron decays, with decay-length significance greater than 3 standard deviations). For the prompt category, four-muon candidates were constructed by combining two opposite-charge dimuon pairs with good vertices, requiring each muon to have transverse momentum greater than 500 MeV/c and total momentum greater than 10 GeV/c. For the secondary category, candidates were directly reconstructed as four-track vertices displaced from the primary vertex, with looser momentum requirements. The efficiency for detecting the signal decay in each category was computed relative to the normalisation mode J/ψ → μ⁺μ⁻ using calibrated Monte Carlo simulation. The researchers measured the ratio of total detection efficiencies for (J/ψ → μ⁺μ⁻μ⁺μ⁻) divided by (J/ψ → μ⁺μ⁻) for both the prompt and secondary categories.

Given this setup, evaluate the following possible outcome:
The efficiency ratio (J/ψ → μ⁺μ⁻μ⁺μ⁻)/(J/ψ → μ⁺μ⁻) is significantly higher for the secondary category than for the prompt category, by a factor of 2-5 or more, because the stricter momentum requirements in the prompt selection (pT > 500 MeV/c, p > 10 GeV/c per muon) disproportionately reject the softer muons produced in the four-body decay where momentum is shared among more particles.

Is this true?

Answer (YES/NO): YES